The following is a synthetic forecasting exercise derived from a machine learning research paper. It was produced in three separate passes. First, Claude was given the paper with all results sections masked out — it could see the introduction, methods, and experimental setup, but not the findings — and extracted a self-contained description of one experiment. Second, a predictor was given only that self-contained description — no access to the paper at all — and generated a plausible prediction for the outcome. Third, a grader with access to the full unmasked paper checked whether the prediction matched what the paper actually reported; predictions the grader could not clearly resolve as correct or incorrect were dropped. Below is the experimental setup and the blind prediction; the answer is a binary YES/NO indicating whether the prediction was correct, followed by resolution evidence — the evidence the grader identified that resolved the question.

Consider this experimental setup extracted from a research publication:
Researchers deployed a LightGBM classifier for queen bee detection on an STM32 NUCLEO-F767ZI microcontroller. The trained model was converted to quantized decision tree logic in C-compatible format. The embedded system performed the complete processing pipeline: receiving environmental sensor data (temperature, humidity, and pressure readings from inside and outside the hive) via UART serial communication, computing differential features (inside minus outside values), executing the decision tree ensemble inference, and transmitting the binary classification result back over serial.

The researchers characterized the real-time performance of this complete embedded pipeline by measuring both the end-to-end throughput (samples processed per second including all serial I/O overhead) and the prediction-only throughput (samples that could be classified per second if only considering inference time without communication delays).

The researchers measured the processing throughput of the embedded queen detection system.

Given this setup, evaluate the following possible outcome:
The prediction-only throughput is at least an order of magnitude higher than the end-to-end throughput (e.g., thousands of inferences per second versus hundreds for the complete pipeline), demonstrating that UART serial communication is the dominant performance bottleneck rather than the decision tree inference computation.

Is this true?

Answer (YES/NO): NO